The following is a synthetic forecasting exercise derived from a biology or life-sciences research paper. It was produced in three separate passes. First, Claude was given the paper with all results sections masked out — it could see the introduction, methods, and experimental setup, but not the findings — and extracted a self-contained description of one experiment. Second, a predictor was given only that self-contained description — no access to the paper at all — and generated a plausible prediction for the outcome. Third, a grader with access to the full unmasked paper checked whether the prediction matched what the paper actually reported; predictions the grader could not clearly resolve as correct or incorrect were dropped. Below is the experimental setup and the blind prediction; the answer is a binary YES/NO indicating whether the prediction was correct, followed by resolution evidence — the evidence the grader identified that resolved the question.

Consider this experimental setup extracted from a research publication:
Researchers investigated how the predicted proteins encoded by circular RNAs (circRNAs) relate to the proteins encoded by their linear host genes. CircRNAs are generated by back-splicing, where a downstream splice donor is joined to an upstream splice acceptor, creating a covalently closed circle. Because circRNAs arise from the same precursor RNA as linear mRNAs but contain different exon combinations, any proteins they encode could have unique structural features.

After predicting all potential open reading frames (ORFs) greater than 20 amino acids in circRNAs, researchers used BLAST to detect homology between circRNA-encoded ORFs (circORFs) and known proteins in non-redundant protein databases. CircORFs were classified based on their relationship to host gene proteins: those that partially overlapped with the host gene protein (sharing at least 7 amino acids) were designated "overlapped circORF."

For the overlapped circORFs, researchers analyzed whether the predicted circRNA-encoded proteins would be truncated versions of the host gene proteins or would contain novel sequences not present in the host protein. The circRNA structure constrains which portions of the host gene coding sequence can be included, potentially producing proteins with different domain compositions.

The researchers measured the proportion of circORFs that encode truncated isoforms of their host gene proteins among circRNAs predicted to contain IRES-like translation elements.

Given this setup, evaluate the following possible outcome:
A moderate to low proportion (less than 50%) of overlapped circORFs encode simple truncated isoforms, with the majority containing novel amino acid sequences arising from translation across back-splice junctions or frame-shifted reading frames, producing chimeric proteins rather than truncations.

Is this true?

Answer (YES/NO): NO